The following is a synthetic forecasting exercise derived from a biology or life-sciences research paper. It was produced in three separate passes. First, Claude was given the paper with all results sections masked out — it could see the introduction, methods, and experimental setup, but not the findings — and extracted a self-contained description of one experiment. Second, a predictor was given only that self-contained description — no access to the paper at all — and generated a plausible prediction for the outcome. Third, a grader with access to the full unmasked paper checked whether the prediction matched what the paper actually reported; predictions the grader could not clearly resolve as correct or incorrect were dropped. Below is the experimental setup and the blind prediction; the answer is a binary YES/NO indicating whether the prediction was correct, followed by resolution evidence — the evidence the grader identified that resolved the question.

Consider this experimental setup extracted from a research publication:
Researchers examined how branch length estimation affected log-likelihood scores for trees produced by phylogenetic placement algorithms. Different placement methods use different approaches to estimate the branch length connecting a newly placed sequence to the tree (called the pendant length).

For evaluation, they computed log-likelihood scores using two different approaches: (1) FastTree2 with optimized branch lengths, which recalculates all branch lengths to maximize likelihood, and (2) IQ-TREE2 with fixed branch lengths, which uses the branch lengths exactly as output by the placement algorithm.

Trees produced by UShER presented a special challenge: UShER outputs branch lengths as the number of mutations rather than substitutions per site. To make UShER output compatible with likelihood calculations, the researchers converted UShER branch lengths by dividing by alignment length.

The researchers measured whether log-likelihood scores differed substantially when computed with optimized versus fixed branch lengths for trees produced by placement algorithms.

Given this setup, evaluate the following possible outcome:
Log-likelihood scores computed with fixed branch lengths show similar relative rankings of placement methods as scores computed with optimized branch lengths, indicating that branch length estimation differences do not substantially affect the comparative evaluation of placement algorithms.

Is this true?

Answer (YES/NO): YES